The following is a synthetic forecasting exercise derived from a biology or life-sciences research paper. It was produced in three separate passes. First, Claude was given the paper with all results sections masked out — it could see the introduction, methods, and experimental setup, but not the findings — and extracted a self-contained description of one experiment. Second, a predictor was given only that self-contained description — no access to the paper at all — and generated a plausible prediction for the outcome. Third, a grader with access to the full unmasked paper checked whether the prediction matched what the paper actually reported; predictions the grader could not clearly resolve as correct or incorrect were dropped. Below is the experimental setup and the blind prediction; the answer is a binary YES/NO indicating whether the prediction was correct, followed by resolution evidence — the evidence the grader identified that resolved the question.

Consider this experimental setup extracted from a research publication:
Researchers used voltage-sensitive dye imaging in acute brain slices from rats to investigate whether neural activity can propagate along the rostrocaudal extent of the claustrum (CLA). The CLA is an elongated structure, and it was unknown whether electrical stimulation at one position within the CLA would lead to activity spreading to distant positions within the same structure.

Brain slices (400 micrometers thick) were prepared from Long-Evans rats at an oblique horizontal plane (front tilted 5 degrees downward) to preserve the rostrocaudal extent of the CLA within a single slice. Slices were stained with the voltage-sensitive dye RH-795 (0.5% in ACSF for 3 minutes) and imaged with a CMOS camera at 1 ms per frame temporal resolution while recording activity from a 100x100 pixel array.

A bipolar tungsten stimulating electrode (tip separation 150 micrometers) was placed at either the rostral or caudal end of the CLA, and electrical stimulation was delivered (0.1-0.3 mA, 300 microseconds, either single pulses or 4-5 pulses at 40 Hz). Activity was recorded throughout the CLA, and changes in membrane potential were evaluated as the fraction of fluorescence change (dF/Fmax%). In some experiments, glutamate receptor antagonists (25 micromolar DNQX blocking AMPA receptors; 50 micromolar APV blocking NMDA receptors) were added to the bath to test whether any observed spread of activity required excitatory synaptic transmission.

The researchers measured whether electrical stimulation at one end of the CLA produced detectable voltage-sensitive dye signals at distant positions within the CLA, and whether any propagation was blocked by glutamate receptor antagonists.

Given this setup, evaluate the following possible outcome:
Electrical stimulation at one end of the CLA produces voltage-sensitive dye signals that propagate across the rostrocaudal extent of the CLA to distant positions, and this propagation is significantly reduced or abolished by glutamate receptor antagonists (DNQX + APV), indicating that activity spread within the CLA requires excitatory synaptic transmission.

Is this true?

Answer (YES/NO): YES